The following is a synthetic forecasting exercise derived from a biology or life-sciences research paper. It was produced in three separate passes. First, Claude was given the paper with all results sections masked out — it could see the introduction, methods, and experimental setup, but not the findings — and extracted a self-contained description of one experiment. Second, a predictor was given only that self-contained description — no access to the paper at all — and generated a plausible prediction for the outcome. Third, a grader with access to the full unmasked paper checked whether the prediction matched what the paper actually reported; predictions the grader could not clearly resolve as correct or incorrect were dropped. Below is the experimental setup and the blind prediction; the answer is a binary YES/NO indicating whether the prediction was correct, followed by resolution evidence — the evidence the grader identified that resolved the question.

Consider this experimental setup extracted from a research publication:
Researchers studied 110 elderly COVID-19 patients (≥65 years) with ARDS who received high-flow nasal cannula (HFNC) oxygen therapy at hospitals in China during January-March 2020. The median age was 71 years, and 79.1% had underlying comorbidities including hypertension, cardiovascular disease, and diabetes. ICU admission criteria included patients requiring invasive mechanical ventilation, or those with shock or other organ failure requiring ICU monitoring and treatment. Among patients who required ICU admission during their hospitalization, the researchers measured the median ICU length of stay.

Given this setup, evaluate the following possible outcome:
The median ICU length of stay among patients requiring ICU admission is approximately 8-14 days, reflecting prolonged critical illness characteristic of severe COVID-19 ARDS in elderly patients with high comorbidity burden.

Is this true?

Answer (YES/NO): NO